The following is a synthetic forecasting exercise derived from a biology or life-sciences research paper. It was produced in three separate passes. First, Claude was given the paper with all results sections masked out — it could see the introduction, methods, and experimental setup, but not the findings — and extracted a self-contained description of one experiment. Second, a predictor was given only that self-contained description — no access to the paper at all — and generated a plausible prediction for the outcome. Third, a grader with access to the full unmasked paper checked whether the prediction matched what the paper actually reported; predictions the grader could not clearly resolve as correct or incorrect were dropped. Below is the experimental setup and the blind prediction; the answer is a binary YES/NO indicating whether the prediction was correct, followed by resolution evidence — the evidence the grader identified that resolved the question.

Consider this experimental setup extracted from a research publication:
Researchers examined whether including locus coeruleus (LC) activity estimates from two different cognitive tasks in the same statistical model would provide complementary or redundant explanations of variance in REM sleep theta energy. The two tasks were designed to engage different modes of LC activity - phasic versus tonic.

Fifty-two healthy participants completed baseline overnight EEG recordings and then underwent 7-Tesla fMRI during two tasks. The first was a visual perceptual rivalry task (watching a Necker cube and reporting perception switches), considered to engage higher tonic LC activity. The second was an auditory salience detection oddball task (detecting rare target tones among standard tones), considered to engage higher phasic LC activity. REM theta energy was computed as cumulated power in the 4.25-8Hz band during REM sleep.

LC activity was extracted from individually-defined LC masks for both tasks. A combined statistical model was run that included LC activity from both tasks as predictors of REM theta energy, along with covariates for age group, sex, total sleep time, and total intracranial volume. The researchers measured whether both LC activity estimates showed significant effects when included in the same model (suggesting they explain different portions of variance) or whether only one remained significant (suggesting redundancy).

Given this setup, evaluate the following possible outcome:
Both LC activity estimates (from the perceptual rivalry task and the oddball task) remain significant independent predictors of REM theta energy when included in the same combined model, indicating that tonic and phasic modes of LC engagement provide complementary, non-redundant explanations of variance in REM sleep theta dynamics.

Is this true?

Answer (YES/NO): NO